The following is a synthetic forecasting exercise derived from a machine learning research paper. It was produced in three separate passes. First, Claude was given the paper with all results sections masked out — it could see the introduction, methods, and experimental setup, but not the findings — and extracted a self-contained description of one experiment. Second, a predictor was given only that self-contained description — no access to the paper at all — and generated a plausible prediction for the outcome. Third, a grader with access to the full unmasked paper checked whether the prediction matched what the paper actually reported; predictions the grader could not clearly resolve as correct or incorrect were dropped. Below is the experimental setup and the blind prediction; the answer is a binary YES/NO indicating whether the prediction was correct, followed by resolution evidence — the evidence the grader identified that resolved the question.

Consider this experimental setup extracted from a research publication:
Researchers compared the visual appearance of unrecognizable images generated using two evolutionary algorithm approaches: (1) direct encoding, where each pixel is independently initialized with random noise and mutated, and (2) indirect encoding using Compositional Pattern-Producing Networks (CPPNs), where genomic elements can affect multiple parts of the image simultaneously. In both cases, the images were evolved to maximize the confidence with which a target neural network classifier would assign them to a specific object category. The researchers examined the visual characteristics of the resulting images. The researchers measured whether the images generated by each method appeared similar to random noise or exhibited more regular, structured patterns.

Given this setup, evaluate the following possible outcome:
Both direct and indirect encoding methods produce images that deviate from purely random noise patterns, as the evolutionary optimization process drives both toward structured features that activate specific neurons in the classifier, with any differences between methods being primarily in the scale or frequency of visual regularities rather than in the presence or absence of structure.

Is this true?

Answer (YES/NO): NO